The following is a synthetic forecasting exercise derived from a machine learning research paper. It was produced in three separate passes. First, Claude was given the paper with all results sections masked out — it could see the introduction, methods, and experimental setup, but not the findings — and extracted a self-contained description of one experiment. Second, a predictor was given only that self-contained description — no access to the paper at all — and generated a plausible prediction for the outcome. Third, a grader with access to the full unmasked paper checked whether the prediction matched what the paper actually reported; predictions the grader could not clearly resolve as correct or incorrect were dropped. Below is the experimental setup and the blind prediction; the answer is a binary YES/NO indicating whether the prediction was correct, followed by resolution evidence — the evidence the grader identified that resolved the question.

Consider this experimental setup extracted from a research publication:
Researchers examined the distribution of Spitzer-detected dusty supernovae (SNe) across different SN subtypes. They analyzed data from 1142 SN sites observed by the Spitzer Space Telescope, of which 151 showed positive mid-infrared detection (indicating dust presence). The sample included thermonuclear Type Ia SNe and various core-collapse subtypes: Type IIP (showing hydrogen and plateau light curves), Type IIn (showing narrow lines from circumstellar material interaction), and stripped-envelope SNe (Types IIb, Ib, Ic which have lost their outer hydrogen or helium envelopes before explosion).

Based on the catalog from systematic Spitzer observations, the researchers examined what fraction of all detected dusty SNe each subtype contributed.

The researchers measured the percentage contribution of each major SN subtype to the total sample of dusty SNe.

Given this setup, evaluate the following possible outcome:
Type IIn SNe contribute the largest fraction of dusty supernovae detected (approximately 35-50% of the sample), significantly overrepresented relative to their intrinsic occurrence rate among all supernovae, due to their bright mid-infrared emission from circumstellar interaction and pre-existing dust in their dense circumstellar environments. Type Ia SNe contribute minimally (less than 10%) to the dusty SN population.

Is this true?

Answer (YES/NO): NO